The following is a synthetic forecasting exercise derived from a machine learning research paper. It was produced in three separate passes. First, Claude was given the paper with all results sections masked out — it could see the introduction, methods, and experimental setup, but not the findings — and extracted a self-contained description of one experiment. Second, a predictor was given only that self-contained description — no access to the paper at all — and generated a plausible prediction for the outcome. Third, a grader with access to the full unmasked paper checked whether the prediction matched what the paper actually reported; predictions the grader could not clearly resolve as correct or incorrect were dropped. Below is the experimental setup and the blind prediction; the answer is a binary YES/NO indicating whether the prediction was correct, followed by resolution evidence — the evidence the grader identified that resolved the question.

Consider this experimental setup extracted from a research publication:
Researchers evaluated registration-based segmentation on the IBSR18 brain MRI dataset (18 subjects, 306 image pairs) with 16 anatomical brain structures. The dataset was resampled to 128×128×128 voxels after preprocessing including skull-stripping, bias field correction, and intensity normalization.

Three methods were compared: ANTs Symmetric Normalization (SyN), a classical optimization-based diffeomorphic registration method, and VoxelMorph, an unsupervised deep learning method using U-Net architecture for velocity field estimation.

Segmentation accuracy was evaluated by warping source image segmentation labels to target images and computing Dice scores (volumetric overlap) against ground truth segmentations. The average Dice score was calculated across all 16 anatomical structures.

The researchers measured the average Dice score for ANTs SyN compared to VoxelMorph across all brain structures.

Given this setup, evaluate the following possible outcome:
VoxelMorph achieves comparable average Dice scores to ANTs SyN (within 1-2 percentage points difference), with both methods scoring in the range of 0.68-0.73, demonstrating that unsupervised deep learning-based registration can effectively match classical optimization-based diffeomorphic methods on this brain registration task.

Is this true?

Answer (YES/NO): NO